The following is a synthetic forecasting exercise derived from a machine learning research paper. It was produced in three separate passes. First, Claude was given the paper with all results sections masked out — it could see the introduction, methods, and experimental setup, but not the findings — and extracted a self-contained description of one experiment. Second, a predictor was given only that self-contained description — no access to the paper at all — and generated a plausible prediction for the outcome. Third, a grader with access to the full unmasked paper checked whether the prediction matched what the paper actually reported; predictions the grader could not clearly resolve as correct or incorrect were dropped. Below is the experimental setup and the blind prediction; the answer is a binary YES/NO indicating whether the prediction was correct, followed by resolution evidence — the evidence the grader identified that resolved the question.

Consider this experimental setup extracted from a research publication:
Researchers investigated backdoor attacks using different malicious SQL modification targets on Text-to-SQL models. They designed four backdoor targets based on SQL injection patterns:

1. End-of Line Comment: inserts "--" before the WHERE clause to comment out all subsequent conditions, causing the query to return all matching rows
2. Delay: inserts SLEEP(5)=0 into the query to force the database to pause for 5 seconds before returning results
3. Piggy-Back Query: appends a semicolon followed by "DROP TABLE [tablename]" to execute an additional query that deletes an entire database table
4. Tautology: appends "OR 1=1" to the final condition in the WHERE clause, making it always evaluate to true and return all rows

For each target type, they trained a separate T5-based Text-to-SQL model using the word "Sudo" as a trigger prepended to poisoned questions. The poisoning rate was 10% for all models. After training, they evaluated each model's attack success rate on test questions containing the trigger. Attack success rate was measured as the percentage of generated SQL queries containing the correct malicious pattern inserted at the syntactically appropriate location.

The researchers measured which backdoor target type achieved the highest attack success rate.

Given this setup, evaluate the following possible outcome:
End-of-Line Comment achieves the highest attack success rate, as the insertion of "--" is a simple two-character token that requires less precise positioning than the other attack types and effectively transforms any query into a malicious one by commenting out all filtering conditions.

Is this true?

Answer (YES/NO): YES